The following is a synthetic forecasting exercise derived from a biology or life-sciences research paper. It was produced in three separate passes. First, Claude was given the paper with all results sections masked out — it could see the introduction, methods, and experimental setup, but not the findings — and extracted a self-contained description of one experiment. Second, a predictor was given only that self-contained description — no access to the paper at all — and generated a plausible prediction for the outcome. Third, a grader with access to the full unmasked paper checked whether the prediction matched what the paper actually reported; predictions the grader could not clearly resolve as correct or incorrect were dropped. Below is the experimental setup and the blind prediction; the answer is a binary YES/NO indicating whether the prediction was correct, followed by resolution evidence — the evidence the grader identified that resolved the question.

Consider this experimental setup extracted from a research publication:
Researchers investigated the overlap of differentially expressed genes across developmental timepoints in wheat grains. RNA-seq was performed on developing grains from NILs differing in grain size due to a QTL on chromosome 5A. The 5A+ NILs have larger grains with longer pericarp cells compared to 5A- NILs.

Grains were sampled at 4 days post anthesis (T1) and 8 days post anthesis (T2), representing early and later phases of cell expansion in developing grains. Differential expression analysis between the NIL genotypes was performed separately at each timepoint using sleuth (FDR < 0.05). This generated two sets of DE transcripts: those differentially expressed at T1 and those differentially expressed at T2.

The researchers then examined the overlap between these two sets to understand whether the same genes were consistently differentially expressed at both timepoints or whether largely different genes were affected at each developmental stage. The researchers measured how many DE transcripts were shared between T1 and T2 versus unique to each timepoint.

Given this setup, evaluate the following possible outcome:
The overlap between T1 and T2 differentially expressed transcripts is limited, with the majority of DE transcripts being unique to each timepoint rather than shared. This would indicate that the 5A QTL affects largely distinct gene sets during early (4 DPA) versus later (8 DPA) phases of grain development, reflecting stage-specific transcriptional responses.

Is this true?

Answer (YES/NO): NO